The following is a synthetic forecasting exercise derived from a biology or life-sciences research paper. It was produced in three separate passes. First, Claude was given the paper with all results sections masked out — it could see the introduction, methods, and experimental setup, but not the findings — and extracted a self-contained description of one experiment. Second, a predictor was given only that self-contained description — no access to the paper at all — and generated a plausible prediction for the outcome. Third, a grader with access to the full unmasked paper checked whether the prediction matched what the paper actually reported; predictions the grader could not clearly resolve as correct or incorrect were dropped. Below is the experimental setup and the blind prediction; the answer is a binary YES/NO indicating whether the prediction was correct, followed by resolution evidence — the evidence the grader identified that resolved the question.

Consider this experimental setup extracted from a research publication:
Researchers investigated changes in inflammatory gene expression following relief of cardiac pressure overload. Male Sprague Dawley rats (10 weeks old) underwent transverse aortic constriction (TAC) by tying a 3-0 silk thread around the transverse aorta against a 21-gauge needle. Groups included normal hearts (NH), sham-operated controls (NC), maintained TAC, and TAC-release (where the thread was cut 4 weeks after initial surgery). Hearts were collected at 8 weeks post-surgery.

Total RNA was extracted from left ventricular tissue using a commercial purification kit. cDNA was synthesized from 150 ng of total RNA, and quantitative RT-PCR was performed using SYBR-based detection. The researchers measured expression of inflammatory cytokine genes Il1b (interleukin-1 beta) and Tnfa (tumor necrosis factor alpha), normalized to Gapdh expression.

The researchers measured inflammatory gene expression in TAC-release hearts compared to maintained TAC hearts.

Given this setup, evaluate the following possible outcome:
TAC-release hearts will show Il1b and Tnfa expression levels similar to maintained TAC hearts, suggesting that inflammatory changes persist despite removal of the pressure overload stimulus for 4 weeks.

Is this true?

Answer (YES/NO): NO